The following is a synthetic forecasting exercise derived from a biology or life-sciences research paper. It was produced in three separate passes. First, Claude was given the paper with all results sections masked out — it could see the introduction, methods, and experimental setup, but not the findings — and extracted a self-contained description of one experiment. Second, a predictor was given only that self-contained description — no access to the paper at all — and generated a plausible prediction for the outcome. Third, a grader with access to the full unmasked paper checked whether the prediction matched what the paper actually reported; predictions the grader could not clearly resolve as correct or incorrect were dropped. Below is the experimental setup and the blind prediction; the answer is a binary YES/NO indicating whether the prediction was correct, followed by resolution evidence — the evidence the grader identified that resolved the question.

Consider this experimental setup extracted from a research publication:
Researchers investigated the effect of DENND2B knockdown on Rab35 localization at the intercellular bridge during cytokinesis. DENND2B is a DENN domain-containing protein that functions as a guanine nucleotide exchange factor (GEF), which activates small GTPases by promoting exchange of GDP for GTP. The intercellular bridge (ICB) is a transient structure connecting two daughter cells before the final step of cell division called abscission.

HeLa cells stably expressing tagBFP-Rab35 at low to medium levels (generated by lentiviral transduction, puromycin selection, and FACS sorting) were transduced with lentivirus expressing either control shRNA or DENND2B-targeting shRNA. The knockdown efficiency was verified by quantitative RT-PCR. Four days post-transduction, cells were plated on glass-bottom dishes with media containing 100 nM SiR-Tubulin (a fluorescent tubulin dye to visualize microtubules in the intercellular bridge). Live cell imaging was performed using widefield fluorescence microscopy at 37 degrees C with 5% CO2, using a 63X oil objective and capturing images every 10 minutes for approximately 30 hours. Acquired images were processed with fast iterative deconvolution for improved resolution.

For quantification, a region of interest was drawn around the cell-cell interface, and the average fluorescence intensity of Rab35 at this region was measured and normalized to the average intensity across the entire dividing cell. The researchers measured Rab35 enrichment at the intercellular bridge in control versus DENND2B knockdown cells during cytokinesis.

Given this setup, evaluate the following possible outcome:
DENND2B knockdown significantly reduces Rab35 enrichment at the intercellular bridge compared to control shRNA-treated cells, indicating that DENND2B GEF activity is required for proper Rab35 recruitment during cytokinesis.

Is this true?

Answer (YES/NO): YES